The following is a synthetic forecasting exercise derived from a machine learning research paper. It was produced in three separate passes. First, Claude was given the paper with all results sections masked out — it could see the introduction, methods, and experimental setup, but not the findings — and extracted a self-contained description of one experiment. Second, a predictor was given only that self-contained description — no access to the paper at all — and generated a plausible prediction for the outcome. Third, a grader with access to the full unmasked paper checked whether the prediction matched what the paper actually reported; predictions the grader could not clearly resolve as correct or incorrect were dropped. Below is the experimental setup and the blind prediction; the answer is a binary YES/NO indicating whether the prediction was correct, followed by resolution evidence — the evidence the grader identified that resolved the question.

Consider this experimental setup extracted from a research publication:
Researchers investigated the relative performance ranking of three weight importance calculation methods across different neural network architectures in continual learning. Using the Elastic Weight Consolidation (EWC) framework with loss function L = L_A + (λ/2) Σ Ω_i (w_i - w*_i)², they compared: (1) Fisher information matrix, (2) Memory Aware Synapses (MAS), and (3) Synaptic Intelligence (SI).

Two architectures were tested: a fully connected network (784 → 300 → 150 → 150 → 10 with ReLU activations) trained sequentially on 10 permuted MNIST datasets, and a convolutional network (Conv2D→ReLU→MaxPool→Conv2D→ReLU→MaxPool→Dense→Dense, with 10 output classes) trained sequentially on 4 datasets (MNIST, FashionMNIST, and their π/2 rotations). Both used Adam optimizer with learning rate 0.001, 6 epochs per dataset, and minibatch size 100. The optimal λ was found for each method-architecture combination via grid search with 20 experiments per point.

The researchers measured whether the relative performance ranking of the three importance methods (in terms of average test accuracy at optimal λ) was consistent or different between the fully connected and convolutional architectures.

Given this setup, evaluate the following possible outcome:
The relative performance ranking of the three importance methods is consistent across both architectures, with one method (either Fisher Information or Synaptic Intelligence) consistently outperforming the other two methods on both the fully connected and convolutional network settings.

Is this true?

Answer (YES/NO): NO